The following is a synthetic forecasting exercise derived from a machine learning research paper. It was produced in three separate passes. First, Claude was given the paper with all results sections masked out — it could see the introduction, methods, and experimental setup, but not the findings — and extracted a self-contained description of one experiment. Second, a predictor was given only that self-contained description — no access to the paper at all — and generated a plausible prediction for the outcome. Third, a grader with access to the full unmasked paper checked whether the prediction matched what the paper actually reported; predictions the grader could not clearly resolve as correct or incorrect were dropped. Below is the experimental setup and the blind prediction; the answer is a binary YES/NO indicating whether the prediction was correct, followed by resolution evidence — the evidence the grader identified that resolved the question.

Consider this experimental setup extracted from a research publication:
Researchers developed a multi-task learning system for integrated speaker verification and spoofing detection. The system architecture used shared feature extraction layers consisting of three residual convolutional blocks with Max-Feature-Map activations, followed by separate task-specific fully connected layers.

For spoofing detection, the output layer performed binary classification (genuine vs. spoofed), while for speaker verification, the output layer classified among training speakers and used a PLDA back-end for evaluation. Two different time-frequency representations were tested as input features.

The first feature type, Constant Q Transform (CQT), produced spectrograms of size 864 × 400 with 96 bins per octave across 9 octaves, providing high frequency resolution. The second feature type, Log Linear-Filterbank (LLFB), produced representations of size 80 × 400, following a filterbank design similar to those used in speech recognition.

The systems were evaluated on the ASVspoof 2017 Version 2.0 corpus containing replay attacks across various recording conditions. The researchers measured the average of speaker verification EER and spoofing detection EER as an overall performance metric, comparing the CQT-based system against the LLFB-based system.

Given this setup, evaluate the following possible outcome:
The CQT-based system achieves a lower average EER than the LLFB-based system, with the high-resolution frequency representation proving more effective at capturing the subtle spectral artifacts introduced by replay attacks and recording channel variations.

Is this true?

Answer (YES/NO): YES